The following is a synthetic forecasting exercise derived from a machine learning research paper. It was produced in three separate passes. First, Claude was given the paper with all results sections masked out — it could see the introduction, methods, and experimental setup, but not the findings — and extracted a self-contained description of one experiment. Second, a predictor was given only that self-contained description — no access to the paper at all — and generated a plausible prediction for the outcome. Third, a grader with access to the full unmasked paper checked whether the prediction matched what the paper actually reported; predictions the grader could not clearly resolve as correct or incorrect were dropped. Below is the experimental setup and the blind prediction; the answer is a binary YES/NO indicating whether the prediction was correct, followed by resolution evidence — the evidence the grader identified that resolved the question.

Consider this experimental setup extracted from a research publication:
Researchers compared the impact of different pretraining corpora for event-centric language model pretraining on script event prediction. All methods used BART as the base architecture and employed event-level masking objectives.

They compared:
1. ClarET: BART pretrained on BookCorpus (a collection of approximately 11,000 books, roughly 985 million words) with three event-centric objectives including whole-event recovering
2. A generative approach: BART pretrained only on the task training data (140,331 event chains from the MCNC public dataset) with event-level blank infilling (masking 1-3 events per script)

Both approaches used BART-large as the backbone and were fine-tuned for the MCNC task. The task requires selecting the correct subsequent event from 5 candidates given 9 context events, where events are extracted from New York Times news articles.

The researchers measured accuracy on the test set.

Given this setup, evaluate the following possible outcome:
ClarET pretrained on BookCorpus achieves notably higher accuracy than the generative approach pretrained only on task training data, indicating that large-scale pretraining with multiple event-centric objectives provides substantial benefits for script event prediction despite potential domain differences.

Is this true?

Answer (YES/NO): NO